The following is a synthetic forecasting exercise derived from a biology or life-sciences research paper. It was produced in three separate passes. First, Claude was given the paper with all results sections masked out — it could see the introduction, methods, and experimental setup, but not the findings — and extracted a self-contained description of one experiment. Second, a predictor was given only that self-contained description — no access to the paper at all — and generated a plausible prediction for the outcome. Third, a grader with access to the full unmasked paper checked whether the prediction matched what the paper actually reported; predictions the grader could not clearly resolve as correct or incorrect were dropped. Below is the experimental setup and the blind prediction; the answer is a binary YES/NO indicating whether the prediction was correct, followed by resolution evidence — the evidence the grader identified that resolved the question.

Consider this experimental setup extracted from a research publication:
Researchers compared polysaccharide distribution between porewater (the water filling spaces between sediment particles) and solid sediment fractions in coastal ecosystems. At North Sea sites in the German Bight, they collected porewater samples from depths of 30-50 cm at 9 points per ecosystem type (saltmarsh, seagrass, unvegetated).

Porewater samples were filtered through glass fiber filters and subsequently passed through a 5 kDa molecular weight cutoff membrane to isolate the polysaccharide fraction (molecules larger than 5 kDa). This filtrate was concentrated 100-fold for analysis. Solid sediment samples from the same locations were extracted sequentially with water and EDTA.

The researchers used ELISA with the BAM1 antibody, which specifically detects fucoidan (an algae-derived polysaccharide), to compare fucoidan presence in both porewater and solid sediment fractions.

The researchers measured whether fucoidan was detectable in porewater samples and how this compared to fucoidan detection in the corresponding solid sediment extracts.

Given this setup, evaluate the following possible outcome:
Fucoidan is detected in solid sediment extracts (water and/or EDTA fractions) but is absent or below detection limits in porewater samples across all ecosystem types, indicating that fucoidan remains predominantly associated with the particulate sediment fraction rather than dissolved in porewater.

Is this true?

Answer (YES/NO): NO